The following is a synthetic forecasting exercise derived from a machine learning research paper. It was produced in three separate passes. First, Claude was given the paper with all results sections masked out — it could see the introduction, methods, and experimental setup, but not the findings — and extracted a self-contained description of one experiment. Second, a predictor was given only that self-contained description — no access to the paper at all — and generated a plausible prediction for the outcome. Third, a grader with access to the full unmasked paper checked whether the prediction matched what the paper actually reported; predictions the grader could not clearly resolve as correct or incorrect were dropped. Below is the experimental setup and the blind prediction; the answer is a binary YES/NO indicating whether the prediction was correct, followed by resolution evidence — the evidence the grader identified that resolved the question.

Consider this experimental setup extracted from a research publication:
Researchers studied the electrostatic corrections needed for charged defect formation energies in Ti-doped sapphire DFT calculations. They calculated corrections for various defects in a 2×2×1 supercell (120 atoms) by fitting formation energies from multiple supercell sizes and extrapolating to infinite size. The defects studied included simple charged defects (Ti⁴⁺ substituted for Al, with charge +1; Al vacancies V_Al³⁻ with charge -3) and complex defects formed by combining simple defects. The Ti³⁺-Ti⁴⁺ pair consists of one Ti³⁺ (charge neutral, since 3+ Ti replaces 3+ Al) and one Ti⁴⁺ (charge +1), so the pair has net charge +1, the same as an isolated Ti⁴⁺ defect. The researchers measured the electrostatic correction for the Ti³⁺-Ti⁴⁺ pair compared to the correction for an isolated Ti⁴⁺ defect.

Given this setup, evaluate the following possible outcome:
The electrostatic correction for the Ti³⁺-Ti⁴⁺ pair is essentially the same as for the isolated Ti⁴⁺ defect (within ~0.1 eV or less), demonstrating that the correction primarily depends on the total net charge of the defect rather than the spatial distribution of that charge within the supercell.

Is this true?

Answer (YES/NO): NO